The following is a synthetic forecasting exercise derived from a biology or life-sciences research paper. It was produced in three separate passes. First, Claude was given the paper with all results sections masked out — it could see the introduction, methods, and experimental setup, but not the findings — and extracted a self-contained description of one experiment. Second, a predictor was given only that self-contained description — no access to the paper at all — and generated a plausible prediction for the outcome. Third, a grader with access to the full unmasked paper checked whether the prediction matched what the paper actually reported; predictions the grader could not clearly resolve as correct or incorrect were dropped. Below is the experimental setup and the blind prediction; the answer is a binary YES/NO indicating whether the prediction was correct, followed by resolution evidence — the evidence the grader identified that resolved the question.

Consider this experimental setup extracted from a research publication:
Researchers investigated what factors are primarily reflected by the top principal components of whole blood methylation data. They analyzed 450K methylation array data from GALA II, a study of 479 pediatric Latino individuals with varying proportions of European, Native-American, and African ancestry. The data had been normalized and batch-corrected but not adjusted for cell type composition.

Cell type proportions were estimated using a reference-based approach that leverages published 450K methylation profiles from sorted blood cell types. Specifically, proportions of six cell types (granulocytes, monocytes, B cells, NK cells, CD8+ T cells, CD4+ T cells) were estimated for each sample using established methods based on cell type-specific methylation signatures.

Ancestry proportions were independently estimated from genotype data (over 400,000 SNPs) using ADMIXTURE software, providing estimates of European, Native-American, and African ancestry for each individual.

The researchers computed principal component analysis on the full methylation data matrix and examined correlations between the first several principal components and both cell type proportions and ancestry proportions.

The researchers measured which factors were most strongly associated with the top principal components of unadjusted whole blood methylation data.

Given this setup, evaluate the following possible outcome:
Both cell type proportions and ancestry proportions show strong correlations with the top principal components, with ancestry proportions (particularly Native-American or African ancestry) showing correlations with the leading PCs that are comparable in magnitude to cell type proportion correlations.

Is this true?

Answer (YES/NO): NO